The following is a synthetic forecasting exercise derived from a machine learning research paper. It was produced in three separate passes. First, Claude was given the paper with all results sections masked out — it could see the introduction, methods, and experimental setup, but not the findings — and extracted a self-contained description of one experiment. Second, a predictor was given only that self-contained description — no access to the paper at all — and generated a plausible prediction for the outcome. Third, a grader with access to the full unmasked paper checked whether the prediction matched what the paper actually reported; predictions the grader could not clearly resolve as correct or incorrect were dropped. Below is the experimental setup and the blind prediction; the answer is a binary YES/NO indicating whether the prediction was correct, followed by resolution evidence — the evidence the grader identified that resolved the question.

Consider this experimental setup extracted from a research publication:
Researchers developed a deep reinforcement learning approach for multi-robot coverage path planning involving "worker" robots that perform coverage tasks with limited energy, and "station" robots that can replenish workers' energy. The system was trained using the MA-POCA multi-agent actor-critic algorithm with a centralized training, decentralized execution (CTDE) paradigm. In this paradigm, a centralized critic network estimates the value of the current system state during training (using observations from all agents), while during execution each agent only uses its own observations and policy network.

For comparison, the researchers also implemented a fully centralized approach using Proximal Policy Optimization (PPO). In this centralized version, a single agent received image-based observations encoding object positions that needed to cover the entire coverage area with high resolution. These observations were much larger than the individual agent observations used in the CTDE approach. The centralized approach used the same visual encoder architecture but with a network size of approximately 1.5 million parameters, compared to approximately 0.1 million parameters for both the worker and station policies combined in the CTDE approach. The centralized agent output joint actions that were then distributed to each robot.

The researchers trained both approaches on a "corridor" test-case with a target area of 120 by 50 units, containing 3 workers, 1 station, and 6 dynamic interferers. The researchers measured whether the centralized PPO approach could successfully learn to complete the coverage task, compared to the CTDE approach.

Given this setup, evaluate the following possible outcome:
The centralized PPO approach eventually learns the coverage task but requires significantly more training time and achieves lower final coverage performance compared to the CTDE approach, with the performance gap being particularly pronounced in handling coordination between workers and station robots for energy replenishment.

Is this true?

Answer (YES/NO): NO